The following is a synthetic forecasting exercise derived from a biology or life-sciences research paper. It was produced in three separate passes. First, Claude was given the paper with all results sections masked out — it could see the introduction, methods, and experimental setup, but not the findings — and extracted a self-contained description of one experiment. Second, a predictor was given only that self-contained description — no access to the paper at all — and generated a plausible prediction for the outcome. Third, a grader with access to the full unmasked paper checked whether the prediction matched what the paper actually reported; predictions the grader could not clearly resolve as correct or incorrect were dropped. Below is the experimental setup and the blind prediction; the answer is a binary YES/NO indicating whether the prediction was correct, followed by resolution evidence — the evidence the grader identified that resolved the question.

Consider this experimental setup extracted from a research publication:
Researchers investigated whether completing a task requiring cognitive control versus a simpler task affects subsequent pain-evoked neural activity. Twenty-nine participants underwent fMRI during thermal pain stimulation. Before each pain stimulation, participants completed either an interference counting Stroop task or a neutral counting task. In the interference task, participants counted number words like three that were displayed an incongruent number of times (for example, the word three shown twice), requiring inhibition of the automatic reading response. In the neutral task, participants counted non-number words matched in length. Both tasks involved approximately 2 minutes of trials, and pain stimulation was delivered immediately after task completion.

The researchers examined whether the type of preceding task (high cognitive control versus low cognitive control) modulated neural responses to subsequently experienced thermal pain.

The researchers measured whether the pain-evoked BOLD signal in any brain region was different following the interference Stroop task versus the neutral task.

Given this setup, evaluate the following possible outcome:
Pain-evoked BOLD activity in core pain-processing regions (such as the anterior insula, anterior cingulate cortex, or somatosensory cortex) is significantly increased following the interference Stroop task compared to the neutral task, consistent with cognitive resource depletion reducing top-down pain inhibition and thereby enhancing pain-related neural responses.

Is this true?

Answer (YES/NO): NO